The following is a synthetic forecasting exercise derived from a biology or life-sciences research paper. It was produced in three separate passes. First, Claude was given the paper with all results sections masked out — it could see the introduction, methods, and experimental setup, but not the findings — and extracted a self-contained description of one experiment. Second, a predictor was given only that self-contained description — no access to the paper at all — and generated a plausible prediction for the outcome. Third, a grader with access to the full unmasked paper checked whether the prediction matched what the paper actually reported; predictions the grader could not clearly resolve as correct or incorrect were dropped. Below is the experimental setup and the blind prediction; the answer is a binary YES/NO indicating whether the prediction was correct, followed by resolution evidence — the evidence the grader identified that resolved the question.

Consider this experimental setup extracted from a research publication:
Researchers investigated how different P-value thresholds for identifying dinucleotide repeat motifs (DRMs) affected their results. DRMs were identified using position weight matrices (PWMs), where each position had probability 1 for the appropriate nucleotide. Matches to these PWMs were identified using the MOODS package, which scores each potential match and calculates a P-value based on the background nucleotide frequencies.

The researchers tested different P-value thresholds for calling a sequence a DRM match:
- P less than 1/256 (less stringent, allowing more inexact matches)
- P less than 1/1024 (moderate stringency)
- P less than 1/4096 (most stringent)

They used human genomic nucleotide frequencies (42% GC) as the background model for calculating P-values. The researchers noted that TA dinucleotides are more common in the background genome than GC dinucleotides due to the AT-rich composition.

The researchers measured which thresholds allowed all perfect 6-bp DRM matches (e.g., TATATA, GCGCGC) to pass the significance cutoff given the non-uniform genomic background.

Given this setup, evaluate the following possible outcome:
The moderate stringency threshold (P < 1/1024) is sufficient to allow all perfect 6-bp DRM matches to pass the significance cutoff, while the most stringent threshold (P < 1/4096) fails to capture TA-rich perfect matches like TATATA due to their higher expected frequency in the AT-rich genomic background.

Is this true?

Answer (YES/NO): YES